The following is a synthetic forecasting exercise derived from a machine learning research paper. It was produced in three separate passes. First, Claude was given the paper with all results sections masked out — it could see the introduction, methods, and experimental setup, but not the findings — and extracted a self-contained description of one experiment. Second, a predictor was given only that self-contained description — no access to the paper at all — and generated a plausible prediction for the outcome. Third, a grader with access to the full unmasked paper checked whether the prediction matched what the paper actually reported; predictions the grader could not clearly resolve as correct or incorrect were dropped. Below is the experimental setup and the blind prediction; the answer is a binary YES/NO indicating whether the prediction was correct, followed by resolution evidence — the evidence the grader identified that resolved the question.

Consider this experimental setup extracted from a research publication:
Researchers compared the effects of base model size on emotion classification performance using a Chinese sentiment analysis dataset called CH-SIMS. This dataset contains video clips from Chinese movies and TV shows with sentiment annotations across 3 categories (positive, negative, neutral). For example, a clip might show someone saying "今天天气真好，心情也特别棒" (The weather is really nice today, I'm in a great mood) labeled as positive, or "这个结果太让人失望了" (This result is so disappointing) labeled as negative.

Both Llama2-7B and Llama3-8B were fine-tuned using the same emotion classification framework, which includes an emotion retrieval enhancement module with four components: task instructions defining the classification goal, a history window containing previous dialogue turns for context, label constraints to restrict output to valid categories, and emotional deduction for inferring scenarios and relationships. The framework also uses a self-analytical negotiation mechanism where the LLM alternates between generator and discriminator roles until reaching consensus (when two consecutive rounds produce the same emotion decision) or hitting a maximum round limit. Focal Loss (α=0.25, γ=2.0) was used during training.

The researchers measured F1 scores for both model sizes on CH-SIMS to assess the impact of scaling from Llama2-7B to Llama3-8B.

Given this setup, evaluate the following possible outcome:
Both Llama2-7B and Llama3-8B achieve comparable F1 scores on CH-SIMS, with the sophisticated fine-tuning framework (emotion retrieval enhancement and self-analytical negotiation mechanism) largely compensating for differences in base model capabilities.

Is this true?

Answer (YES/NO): NO